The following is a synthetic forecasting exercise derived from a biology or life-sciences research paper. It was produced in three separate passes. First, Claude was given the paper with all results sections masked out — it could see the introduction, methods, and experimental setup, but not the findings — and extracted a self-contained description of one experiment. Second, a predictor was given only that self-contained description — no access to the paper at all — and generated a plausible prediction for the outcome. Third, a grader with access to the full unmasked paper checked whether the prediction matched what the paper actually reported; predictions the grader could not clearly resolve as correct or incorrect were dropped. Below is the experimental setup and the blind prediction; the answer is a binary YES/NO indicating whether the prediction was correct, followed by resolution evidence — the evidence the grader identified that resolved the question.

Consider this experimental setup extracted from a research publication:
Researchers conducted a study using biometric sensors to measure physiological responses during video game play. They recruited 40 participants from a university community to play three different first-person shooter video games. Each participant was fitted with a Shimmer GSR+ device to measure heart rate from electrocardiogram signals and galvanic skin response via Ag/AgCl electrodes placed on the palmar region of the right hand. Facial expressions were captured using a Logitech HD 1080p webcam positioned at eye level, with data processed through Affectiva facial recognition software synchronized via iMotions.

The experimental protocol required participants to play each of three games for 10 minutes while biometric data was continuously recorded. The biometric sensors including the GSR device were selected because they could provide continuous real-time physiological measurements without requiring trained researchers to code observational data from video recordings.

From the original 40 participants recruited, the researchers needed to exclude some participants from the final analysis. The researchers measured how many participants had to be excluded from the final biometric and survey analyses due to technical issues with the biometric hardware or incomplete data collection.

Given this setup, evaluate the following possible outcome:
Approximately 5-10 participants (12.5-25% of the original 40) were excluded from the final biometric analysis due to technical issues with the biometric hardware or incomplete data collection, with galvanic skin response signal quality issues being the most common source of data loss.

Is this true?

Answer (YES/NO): NO